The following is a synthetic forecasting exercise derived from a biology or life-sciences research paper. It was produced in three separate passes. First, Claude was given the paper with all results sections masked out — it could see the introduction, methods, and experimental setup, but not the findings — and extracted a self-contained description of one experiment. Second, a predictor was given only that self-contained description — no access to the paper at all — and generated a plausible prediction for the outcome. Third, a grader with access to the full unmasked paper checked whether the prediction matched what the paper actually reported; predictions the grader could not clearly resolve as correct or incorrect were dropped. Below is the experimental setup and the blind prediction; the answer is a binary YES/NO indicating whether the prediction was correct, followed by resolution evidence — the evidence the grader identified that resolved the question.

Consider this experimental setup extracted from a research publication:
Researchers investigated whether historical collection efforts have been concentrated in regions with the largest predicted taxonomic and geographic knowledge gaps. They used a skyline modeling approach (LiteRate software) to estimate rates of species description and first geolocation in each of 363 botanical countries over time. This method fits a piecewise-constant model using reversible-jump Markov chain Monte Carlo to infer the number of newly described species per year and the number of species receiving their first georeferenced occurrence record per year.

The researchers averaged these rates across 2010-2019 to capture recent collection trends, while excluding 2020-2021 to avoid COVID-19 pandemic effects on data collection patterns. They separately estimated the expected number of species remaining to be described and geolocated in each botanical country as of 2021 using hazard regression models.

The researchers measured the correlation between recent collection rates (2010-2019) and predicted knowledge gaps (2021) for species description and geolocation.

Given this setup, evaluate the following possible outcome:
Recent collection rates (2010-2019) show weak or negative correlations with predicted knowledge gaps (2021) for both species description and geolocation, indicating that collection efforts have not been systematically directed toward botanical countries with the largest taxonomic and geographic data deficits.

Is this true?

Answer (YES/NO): NO